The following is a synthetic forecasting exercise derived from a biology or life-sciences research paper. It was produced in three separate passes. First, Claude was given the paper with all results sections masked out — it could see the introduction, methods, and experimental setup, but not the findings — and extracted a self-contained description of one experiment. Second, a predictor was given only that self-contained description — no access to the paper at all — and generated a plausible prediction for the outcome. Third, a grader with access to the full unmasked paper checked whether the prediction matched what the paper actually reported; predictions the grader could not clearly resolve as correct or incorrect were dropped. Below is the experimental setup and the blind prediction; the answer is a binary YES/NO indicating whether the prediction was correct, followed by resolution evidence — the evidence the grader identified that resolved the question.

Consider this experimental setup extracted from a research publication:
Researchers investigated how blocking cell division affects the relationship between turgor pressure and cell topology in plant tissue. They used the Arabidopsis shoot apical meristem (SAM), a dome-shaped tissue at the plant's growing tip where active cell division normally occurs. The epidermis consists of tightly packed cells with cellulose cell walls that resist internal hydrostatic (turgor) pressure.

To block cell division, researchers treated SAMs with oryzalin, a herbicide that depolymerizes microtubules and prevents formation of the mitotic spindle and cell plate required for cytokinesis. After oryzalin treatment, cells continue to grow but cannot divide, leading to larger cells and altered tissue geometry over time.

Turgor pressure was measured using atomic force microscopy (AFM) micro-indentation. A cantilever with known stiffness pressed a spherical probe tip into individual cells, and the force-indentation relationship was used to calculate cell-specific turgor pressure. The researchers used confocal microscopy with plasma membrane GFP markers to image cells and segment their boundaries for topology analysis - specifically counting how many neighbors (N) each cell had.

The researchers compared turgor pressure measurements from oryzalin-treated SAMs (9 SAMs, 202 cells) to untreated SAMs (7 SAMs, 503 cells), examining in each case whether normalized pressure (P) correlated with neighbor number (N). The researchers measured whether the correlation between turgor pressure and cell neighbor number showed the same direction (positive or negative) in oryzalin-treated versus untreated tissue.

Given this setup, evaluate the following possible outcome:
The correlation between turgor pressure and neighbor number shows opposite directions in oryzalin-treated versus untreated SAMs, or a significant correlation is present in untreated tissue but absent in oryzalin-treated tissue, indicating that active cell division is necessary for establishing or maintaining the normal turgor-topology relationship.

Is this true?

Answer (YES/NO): NO